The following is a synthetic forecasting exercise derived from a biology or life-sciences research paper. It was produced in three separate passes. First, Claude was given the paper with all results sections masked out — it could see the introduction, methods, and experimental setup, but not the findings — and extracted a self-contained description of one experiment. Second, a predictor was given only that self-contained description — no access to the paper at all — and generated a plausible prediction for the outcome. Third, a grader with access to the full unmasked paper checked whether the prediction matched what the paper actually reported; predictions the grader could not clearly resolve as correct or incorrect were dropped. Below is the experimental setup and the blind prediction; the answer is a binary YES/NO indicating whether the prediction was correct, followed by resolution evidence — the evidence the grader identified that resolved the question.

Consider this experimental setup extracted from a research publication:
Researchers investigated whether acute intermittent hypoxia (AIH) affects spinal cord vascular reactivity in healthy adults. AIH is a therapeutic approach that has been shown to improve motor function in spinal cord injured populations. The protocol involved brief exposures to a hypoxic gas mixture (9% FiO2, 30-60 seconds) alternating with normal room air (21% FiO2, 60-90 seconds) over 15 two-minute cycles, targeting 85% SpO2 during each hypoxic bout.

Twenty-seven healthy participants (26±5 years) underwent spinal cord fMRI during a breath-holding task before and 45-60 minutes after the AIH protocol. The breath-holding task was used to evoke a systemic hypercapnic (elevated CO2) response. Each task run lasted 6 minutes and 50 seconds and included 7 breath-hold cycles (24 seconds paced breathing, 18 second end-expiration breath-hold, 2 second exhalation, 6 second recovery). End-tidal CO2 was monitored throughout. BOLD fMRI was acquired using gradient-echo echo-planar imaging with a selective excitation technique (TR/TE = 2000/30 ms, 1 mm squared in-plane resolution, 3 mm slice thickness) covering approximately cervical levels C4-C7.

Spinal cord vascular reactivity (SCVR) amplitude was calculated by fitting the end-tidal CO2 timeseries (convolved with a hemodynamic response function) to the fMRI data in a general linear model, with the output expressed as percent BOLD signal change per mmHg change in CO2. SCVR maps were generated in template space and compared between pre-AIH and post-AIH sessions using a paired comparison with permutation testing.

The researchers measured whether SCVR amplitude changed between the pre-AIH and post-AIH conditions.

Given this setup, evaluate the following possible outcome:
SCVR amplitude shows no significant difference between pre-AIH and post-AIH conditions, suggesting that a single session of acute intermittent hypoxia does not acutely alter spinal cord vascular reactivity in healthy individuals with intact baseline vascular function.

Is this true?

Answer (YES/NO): YES